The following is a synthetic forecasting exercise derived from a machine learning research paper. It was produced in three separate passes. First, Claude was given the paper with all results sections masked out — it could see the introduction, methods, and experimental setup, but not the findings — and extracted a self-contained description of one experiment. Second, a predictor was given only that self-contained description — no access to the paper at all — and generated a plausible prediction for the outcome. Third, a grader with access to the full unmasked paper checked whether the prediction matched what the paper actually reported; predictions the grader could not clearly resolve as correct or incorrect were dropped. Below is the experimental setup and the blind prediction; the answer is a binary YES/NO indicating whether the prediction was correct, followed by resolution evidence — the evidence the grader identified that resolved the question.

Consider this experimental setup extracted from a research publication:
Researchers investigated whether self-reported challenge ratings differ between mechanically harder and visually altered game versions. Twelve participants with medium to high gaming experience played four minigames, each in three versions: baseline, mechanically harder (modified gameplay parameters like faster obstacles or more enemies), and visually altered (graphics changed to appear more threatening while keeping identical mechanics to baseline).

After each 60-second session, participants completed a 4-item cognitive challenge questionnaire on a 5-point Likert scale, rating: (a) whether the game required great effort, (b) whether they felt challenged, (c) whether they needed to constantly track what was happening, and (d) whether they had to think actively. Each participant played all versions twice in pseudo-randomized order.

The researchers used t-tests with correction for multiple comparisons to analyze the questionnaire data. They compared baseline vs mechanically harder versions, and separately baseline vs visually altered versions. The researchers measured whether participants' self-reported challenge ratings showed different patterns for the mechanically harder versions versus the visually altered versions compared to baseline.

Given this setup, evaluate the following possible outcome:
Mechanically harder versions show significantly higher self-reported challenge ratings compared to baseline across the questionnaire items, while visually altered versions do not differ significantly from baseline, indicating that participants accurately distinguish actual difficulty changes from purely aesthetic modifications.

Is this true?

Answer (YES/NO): NO